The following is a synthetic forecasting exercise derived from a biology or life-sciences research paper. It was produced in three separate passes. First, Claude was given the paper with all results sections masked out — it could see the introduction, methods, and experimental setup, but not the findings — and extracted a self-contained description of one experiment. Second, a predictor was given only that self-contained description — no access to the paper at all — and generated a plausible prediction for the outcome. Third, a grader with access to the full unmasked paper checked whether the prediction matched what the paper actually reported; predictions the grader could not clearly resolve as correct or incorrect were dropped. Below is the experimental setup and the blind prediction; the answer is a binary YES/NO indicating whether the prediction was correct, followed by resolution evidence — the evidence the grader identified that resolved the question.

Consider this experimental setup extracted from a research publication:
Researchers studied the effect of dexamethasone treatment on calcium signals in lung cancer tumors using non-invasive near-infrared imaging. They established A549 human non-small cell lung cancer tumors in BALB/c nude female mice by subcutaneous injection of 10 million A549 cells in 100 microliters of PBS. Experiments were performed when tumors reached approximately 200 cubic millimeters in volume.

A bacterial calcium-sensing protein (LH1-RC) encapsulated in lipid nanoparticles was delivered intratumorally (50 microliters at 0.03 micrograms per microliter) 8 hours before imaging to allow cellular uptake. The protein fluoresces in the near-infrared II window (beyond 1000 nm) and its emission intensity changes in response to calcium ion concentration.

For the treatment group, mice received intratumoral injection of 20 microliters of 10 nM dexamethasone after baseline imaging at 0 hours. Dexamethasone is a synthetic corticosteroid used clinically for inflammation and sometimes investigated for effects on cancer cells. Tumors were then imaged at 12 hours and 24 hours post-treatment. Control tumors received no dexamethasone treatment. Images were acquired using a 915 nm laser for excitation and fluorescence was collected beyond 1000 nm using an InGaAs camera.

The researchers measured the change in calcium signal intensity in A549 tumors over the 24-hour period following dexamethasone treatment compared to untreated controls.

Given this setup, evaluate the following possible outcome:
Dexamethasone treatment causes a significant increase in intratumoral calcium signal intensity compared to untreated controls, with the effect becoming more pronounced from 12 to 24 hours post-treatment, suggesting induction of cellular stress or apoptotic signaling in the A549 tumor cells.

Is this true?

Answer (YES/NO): NO